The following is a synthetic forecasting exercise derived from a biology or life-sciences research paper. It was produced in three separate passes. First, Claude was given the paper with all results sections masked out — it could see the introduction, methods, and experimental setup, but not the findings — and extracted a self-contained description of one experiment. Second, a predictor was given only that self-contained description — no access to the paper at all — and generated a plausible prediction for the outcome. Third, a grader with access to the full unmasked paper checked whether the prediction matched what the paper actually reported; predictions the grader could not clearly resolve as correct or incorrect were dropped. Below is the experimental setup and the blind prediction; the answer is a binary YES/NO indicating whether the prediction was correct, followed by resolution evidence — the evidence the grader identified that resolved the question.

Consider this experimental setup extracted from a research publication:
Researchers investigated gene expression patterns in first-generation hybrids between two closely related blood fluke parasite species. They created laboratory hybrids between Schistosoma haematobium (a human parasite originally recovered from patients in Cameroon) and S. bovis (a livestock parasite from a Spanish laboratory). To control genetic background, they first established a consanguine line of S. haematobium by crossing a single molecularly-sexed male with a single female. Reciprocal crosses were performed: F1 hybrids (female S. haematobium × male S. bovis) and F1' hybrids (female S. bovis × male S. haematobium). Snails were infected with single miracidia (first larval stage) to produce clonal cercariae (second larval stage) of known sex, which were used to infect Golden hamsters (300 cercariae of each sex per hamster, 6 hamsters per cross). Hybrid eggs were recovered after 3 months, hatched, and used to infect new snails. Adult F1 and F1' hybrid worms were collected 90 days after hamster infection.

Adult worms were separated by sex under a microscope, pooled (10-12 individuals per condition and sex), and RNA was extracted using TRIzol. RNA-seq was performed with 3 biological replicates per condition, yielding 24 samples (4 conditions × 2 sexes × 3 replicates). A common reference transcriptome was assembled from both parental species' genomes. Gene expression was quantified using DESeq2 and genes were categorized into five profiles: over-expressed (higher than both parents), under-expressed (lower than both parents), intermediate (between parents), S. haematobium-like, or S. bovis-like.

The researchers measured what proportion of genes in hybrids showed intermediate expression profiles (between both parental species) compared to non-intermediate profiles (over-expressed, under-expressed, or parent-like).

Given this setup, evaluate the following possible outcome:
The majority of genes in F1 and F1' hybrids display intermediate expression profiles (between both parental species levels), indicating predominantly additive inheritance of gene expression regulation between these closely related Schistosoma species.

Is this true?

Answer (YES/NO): NO